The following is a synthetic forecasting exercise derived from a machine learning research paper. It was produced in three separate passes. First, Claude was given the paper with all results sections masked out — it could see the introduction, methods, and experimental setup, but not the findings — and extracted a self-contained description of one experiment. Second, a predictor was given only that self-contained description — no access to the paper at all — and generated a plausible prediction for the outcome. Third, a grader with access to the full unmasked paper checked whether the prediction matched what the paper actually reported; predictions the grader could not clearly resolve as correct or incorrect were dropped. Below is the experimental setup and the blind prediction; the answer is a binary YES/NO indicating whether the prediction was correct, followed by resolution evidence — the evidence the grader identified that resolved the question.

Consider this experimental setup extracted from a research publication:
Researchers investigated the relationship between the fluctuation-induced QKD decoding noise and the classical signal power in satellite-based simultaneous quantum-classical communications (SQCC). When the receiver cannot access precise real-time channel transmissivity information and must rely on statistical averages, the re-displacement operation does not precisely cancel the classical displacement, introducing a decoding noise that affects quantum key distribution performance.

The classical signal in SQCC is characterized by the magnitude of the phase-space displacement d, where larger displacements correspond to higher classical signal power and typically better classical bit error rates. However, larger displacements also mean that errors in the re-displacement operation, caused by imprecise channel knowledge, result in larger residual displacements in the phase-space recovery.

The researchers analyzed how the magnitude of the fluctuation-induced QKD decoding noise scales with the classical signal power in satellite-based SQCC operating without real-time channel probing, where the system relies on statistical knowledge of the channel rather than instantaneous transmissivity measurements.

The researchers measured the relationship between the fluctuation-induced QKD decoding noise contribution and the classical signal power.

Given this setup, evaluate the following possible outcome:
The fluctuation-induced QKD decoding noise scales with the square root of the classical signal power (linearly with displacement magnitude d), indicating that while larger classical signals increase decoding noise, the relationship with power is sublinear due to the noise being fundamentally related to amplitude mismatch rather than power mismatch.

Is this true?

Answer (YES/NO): NO